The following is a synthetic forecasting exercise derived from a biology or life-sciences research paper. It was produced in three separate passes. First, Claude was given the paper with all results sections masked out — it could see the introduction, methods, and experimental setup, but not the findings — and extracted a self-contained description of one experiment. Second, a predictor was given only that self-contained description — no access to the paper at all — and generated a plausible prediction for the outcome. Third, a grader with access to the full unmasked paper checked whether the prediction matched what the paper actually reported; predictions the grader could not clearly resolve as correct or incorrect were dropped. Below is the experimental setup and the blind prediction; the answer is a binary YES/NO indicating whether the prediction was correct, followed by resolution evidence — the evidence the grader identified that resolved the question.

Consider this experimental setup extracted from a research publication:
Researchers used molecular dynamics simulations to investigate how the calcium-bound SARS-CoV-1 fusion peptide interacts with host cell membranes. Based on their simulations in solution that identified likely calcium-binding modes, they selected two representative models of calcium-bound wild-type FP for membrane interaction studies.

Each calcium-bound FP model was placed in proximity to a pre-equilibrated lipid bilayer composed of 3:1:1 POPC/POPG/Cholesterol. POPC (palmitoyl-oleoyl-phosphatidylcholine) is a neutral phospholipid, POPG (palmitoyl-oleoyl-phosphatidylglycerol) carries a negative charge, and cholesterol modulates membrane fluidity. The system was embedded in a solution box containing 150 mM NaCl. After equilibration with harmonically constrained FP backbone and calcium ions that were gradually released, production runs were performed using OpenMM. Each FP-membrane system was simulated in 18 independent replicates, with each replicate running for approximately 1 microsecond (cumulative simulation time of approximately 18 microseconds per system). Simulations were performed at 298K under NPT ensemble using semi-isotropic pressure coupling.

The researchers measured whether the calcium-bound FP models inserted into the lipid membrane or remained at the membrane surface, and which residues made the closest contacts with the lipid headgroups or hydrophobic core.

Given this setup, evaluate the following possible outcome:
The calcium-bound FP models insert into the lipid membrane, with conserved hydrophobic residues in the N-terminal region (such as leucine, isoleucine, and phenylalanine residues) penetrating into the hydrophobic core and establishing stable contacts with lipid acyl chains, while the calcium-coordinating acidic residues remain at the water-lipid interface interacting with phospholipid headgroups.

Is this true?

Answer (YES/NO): NO